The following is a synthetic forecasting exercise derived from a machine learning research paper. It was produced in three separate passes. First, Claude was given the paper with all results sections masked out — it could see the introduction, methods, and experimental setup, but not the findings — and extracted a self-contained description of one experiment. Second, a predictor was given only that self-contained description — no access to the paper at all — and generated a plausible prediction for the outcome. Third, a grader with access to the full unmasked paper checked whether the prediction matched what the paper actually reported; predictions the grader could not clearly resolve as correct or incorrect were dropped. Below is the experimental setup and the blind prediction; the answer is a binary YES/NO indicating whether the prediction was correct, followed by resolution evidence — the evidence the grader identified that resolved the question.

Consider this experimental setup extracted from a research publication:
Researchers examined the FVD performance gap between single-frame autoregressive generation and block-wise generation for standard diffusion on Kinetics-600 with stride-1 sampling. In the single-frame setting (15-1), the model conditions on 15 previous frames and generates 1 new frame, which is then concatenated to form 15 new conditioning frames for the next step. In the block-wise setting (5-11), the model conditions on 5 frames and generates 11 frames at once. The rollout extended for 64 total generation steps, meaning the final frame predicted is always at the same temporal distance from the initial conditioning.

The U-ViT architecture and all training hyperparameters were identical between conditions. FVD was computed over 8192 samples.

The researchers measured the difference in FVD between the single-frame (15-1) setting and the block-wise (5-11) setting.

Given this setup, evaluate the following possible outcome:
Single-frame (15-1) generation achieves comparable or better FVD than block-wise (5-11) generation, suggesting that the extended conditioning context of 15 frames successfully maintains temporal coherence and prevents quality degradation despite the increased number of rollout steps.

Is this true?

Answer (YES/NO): NO